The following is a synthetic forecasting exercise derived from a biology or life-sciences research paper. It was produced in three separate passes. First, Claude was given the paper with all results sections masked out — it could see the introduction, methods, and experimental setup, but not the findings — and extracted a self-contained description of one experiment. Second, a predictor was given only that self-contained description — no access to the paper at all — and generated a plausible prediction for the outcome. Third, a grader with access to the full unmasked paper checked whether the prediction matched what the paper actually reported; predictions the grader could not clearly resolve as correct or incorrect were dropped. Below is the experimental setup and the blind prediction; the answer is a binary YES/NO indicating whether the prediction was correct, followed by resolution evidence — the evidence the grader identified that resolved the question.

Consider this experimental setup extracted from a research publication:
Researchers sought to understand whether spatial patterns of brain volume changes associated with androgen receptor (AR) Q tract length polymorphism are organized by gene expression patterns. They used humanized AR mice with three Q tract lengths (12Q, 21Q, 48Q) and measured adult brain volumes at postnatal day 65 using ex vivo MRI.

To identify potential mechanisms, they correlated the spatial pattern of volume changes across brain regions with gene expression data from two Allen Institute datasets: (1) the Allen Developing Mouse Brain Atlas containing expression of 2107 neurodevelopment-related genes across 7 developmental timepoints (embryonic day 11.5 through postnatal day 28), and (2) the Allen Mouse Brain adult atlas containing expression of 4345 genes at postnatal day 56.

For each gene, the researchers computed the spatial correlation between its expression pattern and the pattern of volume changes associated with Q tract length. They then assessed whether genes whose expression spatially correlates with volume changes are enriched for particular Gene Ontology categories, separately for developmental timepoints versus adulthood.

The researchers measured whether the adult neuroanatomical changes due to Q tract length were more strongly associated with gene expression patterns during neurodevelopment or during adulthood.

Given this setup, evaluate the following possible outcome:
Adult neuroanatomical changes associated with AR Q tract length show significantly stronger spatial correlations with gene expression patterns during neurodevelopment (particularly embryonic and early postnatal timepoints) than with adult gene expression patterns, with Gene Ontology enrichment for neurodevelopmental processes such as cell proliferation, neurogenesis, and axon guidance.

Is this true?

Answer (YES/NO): NO